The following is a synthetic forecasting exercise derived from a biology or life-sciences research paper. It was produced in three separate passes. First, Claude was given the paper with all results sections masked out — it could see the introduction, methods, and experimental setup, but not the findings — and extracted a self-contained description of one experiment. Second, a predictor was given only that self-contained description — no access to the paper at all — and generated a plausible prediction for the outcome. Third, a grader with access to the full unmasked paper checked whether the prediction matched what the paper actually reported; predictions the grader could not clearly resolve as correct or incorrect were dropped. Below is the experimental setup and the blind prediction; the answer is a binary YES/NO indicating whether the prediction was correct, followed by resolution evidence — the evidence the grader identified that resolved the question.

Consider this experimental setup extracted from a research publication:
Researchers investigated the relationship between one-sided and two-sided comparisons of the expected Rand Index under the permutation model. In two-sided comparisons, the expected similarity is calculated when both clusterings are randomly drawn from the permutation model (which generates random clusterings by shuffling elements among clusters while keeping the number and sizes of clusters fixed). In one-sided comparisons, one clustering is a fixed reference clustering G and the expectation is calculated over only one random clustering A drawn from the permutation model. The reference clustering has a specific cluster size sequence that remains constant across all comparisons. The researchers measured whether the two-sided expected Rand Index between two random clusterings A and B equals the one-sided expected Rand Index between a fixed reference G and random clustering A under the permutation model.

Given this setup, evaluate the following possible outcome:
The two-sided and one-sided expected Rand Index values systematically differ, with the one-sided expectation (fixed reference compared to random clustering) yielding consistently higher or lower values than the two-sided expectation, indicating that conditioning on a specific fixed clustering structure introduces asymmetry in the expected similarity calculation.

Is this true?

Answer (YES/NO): NO